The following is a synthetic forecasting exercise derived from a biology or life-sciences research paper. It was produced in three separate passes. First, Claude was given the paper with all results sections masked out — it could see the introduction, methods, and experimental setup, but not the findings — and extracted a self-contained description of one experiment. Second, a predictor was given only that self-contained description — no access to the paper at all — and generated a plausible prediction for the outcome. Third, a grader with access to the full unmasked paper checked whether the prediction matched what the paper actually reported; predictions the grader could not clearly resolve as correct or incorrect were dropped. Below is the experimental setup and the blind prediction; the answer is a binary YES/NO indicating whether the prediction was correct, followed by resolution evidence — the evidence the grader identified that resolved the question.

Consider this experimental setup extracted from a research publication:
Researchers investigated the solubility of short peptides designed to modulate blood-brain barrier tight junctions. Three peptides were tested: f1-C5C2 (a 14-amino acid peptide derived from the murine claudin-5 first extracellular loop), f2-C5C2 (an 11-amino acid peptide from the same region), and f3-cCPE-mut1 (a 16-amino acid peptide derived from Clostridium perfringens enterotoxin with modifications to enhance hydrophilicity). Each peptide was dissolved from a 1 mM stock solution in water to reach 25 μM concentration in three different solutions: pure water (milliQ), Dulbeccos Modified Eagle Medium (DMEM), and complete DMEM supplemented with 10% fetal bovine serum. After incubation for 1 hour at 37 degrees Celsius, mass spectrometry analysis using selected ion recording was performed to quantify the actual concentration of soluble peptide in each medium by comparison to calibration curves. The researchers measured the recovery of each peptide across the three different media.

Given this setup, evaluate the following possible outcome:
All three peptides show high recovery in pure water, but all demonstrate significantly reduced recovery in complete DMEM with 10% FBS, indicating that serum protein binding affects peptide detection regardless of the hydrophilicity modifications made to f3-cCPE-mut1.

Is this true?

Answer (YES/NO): NO